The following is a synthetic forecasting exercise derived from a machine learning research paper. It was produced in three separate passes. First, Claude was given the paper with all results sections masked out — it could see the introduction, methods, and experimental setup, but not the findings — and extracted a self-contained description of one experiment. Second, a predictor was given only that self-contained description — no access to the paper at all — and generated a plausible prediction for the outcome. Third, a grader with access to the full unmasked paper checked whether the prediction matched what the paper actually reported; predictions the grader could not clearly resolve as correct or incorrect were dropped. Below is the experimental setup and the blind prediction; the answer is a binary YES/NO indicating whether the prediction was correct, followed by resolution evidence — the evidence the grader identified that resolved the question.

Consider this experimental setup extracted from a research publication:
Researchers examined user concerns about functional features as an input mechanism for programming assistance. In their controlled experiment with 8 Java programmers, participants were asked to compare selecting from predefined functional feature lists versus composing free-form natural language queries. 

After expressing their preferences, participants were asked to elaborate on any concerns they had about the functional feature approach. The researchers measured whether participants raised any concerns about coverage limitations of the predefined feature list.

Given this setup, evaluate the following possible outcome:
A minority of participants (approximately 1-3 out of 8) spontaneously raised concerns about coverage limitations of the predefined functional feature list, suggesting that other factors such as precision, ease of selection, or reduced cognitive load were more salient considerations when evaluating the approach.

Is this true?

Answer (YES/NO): YES